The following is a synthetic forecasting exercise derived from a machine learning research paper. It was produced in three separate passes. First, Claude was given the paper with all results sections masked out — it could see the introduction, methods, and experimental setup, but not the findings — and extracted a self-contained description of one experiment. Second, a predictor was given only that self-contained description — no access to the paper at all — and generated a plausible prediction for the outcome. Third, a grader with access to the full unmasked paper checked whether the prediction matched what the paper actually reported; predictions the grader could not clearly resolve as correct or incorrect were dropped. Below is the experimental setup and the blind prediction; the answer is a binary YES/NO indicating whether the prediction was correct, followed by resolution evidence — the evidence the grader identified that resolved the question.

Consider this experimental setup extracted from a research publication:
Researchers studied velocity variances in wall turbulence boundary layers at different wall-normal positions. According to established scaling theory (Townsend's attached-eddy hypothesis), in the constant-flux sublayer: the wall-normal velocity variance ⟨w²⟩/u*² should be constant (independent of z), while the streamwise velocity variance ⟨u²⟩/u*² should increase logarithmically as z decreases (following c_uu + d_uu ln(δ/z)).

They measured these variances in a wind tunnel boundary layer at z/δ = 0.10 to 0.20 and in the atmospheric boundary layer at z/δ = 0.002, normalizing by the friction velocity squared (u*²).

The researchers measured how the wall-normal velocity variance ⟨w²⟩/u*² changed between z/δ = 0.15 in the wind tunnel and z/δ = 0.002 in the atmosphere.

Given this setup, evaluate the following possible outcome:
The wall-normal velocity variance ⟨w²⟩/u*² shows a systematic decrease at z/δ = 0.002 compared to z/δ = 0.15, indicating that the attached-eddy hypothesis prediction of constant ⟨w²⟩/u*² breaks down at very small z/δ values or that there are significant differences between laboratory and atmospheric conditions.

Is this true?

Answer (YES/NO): NO